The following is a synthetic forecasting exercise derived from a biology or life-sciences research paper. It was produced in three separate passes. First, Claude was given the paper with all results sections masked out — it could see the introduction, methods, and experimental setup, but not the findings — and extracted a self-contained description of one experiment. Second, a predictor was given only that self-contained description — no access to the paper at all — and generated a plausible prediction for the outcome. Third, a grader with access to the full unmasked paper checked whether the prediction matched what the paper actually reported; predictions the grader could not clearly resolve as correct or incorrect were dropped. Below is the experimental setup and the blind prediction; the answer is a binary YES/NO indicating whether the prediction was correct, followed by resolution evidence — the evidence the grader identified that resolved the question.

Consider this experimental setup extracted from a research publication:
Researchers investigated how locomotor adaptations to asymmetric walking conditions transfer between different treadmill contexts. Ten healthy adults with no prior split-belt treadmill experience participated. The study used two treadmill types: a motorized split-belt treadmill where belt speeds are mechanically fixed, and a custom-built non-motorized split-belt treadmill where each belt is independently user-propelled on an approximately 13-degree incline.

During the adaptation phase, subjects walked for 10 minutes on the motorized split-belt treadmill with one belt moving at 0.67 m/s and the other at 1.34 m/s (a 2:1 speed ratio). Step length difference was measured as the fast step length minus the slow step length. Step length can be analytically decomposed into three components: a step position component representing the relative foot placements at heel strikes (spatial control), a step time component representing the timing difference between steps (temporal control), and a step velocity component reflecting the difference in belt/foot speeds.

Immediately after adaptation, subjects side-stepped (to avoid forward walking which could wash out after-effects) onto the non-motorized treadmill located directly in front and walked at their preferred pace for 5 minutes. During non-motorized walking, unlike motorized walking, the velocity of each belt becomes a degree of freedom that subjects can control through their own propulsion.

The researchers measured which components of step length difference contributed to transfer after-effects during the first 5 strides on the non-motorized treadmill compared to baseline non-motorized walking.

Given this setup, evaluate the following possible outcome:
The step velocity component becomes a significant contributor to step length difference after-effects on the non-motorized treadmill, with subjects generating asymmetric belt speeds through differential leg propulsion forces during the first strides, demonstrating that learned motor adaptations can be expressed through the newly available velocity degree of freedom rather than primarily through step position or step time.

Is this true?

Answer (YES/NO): NO